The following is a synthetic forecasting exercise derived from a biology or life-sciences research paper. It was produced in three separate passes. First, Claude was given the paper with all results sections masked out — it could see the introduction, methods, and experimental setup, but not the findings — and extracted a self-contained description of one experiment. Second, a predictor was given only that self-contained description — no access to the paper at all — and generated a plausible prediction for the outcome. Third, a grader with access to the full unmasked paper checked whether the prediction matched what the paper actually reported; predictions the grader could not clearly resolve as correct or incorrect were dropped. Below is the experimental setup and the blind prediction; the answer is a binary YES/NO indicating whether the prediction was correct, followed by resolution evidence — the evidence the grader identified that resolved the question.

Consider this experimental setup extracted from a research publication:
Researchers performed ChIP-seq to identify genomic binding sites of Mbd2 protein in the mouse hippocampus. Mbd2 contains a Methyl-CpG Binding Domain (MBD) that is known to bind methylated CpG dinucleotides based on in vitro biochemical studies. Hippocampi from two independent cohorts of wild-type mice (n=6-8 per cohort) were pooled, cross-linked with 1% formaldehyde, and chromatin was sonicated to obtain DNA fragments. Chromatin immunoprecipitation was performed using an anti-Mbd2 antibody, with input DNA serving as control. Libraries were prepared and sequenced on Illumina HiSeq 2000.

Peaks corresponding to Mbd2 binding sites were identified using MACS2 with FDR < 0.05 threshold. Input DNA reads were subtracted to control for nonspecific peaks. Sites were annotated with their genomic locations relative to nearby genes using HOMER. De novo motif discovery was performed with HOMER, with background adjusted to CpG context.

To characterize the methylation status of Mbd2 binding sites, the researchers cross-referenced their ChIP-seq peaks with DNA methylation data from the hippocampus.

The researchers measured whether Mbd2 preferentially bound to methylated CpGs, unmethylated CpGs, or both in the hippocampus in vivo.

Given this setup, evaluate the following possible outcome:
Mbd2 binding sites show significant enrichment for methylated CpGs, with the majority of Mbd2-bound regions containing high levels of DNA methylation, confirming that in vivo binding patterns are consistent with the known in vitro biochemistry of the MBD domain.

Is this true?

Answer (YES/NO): NO